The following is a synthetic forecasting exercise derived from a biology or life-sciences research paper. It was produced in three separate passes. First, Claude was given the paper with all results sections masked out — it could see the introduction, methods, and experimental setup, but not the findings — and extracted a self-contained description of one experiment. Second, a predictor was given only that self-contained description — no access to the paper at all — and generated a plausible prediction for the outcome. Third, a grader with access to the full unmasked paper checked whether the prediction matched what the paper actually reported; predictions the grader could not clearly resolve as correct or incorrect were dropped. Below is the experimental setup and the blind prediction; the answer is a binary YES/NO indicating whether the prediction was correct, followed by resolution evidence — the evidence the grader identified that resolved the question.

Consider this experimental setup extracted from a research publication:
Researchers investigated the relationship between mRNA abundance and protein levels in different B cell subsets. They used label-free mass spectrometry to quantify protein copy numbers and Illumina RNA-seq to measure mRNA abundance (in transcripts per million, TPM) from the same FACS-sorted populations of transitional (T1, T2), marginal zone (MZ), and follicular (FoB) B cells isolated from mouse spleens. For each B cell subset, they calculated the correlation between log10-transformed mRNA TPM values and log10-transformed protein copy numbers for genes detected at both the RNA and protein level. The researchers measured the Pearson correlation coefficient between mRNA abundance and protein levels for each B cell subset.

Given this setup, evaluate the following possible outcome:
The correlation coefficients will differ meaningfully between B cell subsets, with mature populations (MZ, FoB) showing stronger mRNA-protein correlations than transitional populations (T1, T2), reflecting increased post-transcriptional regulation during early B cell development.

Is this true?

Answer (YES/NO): NO